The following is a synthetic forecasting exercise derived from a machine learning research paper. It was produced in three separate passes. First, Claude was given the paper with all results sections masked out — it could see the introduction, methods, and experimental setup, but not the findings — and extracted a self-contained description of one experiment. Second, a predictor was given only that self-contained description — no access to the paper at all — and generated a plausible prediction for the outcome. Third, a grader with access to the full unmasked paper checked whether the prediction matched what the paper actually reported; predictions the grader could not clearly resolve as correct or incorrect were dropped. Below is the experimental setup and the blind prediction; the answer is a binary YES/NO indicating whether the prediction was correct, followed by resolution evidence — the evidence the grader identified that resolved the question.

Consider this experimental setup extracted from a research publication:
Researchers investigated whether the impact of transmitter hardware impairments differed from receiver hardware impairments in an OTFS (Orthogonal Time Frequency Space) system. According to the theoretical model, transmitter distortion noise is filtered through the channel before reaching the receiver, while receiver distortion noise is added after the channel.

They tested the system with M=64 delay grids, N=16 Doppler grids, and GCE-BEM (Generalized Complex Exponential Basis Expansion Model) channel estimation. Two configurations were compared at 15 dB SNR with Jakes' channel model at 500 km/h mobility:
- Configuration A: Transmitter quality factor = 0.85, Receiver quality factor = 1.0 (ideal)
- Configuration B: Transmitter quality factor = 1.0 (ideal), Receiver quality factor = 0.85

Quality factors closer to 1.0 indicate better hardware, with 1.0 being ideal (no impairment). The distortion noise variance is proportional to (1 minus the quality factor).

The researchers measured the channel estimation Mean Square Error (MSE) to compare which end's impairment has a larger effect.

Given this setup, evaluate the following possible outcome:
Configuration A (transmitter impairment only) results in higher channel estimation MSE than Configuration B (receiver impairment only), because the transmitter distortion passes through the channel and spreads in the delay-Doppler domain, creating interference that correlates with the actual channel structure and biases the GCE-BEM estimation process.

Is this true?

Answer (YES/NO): NO